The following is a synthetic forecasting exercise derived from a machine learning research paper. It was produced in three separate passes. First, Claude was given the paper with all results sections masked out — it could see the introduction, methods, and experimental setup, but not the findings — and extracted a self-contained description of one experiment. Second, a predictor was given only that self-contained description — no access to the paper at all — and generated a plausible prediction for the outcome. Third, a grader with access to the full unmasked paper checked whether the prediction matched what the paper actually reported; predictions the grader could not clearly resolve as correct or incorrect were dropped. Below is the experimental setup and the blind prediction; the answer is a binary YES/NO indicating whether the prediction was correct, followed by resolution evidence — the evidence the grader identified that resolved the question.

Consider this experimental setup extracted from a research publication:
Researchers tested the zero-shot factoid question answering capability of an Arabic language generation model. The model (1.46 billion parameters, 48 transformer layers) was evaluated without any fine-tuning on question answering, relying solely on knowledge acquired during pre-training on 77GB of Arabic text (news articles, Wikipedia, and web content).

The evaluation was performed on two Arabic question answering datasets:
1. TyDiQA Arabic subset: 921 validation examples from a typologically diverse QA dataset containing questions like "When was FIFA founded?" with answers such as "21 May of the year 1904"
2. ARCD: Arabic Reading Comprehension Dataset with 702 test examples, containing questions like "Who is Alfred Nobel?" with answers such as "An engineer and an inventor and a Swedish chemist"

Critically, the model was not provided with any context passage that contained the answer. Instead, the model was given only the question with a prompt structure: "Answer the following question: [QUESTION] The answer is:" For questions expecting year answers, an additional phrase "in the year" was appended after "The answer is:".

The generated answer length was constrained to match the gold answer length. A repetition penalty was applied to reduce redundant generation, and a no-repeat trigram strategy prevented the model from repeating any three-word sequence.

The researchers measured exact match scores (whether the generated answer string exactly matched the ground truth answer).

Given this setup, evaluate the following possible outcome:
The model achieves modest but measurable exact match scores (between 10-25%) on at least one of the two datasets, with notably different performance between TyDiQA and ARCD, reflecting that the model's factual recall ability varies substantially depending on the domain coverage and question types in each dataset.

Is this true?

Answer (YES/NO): NO